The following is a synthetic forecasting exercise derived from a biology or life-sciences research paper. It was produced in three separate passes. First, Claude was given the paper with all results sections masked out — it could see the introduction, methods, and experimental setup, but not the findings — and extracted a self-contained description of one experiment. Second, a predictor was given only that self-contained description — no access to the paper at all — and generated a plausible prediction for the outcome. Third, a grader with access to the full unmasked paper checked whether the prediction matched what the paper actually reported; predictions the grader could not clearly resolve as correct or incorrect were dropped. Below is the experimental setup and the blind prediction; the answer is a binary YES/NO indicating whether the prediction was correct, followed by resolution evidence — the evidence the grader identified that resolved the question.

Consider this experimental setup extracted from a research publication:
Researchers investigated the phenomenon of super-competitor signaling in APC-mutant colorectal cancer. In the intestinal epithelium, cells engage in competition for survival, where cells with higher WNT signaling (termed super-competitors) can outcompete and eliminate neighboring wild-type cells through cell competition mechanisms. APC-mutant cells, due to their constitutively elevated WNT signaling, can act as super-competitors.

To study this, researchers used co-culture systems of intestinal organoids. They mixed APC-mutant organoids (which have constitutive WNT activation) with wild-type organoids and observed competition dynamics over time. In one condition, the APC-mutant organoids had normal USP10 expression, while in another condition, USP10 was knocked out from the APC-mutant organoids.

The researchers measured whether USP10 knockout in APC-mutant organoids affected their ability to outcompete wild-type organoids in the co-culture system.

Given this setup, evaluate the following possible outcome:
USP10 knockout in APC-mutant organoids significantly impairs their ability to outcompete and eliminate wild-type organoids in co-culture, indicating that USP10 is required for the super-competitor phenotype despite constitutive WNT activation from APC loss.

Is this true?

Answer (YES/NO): YES